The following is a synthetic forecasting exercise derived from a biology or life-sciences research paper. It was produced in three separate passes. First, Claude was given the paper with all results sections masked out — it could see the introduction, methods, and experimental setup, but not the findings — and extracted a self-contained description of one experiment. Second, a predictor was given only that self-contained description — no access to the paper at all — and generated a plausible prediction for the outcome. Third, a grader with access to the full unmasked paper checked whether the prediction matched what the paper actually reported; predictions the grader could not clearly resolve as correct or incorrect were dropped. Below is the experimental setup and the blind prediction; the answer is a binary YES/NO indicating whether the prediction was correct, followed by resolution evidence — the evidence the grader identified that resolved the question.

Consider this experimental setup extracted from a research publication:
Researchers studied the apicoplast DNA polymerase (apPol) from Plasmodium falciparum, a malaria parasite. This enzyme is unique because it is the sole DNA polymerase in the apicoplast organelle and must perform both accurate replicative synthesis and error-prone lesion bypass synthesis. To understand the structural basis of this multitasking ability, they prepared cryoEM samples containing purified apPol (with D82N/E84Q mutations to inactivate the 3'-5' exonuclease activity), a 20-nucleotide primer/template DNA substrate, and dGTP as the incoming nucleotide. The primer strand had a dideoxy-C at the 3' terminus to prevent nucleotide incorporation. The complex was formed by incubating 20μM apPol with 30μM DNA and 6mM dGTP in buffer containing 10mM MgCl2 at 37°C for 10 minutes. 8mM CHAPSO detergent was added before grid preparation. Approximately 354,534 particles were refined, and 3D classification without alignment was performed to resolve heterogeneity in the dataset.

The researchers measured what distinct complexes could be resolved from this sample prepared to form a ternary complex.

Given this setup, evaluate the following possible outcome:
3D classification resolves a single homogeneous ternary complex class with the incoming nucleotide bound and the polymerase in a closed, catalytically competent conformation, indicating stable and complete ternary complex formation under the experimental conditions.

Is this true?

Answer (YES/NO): NO